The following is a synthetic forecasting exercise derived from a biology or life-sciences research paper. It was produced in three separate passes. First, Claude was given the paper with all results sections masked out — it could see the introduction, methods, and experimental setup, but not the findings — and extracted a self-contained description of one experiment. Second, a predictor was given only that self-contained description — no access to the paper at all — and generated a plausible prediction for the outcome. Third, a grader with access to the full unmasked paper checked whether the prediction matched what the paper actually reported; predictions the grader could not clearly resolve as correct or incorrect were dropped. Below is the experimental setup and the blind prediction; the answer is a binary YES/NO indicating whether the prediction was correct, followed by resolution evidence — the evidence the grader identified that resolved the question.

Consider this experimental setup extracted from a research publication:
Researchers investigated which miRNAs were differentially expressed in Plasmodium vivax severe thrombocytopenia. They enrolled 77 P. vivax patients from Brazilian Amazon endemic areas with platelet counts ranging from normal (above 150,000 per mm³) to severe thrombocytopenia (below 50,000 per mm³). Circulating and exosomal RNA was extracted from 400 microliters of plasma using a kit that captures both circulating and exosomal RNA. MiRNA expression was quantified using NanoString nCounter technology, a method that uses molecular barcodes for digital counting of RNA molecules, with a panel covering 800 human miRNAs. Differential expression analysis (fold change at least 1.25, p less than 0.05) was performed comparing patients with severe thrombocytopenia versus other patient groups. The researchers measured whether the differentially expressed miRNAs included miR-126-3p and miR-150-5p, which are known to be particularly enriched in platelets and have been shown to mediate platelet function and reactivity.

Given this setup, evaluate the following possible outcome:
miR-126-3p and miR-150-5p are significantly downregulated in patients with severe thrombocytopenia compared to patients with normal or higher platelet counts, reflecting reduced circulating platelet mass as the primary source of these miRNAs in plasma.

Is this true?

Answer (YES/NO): NO